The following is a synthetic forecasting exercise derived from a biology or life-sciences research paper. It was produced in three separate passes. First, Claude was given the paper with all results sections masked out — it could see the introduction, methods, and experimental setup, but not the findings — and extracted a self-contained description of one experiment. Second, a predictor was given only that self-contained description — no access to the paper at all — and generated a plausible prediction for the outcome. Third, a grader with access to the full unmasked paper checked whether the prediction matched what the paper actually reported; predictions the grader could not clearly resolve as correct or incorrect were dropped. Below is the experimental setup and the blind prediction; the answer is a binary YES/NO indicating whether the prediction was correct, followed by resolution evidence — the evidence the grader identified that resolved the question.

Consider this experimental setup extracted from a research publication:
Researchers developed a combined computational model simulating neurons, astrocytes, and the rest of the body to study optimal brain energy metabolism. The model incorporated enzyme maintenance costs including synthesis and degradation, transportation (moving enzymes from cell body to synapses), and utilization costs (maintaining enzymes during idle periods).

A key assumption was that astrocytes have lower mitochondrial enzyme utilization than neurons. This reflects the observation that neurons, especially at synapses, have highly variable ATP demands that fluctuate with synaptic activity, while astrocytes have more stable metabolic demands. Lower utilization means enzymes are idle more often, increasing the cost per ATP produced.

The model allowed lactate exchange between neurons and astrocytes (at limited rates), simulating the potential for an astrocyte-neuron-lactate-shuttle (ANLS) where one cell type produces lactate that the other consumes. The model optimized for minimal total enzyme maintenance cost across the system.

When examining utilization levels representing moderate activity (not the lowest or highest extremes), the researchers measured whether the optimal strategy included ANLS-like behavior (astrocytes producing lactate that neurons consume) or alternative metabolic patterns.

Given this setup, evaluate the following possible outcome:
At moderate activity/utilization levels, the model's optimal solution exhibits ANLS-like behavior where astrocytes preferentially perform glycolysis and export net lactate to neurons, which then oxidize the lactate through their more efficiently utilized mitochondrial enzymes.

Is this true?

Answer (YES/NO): YES